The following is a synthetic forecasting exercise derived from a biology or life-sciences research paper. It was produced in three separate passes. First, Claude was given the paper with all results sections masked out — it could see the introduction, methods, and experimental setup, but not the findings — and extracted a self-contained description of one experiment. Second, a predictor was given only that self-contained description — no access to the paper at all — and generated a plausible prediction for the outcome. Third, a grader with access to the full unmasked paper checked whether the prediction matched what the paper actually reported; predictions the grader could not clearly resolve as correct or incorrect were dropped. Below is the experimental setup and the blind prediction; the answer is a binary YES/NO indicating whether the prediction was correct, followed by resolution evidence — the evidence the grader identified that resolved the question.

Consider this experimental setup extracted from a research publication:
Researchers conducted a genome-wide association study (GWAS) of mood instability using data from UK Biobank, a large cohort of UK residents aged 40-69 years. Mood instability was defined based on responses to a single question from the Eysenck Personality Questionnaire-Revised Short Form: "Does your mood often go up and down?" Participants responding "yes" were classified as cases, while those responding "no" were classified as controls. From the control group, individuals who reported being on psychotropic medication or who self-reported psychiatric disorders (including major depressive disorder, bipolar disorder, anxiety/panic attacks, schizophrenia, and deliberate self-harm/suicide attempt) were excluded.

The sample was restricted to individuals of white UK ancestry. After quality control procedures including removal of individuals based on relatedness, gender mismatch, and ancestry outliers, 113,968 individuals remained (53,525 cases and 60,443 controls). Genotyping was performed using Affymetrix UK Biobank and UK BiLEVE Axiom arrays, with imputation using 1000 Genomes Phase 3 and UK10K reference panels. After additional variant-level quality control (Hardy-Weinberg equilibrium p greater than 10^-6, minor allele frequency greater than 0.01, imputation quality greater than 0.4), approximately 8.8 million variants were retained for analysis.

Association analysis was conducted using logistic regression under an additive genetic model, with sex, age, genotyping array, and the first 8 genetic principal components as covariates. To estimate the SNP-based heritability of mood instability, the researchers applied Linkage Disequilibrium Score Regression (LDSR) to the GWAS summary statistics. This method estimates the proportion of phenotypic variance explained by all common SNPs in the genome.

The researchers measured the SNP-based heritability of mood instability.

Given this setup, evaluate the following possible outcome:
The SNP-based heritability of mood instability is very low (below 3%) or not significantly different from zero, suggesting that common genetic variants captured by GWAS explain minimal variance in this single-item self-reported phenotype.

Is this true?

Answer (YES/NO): NO